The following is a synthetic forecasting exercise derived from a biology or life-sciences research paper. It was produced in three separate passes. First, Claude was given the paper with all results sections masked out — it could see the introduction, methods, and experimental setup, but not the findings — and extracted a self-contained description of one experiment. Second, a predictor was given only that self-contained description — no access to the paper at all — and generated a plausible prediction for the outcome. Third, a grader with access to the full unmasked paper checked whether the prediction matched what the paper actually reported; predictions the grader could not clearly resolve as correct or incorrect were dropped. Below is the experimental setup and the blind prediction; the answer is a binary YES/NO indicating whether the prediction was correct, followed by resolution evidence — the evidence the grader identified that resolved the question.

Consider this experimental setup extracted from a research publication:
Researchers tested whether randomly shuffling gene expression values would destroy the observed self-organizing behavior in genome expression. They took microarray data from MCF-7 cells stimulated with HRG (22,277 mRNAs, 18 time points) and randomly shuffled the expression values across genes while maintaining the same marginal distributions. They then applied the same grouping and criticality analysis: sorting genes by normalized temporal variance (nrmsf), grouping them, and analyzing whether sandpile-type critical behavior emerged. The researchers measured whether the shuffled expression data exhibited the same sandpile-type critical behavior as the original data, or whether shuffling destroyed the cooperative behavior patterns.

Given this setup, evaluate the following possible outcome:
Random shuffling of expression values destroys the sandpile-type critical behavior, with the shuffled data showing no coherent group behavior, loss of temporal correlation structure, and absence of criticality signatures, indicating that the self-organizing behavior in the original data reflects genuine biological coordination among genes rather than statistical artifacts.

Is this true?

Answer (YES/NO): YES